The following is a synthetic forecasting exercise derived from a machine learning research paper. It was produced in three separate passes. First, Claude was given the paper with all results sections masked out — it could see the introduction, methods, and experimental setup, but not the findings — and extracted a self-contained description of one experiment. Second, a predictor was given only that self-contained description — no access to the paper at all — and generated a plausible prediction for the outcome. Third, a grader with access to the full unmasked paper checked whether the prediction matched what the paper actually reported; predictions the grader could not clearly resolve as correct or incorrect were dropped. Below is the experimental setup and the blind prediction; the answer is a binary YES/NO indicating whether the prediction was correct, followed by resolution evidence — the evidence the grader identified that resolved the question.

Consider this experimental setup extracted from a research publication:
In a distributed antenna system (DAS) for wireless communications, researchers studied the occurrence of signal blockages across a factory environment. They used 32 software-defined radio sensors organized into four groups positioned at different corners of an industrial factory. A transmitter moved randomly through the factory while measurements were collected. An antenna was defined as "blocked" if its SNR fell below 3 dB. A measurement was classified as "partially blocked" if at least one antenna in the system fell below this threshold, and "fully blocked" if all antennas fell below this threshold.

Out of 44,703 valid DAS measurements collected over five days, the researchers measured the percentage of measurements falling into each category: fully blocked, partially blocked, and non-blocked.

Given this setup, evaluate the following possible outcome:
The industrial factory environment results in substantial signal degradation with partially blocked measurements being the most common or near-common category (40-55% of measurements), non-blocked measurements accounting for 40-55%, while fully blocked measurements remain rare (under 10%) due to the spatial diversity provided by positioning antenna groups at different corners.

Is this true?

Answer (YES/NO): NO